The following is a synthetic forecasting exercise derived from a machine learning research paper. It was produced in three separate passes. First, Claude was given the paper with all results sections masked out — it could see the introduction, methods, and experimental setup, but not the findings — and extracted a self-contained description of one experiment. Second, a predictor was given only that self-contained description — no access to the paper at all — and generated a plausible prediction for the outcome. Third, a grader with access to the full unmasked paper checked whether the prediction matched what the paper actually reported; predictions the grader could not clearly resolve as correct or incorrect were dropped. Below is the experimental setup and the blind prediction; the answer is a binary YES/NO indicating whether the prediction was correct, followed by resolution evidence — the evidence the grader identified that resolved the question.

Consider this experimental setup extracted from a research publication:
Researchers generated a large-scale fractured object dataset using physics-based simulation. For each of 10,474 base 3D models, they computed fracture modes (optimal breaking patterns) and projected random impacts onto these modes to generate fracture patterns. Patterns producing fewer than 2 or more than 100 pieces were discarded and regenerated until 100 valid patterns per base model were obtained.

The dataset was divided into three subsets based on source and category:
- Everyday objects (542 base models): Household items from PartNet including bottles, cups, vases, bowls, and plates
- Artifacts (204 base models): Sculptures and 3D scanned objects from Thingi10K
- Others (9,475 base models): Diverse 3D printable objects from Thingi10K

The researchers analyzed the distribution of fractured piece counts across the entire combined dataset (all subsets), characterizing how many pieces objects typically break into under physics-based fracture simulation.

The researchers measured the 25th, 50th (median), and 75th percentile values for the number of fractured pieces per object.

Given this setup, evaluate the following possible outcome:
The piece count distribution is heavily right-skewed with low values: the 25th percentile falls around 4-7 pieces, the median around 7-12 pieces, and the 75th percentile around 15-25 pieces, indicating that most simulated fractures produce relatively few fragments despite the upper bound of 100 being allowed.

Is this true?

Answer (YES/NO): NO